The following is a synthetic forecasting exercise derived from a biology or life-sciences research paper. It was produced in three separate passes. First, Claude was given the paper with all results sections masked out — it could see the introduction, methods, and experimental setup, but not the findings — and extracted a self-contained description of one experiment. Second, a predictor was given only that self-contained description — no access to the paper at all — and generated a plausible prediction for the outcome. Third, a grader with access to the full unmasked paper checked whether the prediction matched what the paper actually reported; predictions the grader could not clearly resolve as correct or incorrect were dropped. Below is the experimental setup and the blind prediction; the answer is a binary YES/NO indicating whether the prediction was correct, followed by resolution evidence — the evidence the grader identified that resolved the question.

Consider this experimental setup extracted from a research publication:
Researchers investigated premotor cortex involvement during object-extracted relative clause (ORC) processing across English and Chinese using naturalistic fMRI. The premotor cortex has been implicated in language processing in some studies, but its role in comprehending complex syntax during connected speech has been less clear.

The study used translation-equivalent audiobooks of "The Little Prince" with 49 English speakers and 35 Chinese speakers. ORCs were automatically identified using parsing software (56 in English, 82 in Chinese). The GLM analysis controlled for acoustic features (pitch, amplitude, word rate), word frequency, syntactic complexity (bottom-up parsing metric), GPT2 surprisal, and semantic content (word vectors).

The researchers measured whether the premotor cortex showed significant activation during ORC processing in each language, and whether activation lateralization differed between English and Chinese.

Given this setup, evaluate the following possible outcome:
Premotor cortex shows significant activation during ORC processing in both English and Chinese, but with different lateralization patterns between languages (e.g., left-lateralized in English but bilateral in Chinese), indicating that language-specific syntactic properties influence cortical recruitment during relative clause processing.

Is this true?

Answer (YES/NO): YES